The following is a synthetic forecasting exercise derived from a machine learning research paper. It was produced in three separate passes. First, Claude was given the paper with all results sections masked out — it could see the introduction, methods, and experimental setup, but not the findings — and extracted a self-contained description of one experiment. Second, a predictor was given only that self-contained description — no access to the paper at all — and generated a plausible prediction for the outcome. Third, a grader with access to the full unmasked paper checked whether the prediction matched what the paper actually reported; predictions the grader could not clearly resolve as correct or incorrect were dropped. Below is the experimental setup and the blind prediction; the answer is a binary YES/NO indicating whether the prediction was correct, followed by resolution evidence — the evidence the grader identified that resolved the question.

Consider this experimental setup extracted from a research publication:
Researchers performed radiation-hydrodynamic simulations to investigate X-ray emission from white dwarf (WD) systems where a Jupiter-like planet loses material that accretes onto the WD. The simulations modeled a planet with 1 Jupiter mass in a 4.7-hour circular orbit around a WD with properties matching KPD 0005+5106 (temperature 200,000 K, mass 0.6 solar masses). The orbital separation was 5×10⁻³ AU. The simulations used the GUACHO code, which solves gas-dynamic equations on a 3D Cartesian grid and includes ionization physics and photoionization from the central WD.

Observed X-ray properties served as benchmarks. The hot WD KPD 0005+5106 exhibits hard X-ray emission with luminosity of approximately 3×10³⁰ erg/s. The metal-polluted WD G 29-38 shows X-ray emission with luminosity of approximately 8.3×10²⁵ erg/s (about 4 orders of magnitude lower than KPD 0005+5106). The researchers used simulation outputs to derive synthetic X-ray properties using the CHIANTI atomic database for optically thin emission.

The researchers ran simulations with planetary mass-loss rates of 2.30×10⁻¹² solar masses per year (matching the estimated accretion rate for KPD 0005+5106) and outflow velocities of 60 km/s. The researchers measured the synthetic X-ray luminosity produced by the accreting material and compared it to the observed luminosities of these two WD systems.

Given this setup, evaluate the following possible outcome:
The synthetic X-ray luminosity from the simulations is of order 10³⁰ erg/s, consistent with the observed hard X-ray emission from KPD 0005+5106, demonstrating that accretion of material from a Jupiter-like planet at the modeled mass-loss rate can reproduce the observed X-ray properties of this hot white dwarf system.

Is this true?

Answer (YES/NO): NO